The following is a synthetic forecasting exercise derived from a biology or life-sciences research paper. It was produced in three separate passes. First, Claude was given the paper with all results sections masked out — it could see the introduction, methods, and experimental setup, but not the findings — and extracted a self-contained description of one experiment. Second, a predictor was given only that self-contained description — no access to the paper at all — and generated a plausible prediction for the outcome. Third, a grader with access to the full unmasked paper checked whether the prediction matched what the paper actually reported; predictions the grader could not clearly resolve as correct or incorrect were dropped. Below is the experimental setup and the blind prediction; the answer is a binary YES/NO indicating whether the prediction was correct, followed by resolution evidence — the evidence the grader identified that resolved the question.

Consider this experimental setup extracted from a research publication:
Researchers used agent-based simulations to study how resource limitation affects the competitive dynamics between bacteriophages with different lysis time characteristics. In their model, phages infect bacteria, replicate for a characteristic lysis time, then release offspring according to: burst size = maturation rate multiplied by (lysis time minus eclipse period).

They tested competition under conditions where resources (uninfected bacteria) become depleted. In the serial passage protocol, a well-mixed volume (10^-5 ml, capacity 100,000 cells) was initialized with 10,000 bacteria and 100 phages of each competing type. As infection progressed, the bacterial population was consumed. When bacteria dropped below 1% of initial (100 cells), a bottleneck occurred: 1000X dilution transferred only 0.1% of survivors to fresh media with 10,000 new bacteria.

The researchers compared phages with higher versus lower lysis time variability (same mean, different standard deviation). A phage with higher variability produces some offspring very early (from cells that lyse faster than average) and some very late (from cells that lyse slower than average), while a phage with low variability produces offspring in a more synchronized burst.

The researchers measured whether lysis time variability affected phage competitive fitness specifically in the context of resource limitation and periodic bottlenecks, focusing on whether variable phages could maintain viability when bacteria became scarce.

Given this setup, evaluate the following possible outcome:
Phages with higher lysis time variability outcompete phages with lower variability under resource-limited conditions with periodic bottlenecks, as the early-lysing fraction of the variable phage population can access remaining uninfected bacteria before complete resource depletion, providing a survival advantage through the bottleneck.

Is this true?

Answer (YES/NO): YES